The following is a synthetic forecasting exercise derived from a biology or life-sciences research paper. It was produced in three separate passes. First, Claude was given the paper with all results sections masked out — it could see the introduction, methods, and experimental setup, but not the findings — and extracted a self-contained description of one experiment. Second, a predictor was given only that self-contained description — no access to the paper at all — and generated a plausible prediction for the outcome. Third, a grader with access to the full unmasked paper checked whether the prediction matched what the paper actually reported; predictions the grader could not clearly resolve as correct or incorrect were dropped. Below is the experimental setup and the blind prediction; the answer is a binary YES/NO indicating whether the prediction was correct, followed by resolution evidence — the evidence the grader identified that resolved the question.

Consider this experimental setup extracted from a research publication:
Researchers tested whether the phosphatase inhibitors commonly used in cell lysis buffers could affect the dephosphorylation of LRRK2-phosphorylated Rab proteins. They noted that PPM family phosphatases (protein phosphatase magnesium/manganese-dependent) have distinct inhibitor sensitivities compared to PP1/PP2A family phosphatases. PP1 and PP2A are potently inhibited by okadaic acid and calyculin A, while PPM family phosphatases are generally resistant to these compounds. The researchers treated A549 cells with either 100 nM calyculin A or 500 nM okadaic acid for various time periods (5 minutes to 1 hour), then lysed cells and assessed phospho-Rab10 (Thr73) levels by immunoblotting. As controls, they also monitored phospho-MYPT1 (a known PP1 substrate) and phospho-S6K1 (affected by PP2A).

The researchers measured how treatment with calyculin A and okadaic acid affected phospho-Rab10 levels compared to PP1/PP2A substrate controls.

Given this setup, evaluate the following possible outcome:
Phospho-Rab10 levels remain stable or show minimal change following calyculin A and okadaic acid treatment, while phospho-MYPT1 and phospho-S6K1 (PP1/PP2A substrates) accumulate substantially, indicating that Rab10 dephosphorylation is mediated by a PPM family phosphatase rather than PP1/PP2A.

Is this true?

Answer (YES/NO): YES